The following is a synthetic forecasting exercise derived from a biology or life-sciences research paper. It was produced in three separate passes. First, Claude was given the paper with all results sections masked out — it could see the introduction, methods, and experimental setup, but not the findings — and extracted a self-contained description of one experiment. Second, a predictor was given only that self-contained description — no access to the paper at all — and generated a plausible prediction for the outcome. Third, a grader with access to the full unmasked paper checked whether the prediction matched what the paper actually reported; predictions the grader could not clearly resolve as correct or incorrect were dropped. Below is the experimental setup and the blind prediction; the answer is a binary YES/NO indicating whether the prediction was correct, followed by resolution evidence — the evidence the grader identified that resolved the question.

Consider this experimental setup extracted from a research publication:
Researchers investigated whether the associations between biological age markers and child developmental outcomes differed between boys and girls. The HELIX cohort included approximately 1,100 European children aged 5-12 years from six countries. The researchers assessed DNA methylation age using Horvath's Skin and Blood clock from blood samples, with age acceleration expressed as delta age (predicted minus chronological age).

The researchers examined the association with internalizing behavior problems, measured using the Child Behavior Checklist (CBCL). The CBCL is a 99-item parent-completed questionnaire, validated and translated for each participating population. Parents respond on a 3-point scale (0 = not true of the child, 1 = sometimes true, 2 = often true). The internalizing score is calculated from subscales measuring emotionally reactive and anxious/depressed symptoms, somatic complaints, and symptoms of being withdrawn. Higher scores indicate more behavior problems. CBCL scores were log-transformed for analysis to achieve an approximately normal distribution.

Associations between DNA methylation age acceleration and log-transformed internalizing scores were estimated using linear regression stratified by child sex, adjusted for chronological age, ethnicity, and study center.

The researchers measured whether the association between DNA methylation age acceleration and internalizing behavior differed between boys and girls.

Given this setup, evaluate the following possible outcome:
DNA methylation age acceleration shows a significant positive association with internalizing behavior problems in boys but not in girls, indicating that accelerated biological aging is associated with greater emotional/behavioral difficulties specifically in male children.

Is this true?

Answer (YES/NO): YES